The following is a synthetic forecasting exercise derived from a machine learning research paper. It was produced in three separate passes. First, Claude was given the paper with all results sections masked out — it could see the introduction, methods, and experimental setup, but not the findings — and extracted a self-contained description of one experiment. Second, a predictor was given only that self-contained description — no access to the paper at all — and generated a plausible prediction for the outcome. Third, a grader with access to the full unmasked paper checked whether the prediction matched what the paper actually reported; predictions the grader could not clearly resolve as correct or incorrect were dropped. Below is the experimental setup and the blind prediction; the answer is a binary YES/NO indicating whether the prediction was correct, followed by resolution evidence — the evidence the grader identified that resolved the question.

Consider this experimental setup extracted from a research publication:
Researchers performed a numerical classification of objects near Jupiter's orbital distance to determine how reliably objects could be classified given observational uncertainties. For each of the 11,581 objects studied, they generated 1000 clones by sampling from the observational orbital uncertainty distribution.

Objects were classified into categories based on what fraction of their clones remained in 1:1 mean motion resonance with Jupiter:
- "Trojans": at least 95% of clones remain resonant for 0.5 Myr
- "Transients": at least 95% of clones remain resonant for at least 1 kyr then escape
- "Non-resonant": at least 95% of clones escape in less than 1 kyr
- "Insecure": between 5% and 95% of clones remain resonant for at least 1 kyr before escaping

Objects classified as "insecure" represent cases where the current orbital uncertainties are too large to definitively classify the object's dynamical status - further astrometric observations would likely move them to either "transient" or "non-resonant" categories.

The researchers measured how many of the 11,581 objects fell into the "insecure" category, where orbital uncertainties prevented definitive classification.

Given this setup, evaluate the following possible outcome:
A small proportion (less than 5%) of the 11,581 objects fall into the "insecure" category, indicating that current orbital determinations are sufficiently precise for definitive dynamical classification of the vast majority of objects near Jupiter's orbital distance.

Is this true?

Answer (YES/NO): YES